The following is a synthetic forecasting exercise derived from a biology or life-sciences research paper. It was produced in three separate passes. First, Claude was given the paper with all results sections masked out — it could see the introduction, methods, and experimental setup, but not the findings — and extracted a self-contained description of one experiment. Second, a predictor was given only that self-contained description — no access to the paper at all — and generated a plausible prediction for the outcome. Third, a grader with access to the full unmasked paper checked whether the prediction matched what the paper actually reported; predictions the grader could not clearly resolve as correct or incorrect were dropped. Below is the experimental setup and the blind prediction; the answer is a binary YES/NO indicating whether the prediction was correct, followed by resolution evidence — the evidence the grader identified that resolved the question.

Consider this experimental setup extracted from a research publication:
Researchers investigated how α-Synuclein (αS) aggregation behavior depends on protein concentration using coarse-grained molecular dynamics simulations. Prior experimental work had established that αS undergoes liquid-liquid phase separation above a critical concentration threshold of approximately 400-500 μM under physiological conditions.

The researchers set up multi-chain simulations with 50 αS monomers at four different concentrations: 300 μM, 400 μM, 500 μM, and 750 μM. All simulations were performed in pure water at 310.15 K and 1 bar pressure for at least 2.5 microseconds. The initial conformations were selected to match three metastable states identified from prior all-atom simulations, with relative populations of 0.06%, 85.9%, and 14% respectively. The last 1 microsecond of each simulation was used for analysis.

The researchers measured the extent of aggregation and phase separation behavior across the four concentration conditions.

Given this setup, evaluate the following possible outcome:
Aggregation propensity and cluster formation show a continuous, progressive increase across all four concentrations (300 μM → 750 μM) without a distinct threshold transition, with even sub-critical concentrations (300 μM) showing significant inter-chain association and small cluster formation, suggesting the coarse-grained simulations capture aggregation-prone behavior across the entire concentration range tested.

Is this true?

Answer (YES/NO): NO